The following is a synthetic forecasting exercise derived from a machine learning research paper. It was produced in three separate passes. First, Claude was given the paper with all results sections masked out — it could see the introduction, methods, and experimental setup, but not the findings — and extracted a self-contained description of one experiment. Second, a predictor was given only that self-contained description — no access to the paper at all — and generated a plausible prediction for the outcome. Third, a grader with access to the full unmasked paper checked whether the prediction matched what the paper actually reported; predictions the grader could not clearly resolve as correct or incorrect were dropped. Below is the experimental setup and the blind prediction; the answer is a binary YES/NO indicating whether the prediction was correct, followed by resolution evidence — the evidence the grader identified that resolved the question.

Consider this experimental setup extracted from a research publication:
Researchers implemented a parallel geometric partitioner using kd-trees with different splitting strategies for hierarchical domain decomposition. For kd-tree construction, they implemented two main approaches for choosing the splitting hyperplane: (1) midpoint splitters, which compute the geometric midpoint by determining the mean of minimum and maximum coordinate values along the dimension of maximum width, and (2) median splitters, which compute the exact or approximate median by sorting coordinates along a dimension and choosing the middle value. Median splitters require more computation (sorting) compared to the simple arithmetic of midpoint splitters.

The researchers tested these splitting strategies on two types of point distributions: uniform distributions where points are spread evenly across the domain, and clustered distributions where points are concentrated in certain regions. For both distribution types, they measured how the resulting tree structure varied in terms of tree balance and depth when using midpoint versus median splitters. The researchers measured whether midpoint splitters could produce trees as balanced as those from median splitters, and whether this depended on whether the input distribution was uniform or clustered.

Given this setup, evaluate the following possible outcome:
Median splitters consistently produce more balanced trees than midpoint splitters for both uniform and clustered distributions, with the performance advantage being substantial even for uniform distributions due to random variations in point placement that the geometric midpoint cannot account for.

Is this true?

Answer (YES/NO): NO